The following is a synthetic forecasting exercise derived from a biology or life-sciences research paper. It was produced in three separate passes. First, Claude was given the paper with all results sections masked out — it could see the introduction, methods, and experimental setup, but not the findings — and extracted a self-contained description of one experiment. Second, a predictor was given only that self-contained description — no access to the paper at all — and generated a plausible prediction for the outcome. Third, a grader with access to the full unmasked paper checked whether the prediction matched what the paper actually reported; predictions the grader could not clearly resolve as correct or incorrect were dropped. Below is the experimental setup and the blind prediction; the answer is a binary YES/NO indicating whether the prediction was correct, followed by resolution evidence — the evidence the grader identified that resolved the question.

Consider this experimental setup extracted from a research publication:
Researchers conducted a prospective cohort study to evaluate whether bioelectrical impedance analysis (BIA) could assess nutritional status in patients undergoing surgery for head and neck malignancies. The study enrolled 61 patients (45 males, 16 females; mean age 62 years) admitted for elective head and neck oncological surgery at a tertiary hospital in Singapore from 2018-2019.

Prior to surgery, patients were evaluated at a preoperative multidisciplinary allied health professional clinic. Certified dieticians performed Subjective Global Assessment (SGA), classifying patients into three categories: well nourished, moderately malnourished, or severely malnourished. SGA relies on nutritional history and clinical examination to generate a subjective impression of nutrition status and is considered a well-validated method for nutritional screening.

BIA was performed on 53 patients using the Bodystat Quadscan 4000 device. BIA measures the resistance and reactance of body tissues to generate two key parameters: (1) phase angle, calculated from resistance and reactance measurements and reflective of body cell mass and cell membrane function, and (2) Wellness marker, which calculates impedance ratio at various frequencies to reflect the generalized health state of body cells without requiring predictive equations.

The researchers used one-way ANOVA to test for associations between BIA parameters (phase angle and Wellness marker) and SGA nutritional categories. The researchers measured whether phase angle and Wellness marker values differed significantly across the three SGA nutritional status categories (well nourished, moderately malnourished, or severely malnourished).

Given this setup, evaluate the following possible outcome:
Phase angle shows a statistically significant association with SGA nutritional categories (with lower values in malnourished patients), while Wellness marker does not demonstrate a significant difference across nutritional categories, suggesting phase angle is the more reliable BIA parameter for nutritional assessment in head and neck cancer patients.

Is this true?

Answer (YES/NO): NO